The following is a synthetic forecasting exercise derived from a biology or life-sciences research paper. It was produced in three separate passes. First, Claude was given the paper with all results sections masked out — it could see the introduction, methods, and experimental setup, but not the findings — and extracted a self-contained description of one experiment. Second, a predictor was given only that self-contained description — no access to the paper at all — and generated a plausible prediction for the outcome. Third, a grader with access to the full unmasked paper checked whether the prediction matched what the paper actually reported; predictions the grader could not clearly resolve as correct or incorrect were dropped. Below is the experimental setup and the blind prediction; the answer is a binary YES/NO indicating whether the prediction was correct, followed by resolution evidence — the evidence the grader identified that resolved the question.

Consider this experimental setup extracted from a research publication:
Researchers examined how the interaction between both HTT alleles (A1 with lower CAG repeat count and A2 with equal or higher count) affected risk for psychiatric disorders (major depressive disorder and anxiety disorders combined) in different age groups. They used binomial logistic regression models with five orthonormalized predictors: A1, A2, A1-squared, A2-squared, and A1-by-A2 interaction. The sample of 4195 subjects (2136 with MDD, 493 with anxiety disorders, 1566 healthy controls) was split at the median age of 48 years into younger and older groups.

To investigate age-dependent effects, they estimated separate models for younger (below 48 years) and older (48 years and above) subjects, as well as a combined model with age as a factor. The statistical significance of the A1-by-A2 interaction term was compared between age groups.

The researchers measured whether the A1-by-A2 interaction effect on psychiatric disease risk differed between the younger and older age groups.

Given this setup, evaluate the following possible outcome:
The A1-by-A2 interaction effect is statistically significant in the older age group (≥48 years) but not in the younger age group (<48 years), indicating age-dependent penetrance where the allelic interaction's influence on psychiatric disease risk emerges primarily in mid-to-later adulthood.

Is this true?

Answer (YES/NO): NO